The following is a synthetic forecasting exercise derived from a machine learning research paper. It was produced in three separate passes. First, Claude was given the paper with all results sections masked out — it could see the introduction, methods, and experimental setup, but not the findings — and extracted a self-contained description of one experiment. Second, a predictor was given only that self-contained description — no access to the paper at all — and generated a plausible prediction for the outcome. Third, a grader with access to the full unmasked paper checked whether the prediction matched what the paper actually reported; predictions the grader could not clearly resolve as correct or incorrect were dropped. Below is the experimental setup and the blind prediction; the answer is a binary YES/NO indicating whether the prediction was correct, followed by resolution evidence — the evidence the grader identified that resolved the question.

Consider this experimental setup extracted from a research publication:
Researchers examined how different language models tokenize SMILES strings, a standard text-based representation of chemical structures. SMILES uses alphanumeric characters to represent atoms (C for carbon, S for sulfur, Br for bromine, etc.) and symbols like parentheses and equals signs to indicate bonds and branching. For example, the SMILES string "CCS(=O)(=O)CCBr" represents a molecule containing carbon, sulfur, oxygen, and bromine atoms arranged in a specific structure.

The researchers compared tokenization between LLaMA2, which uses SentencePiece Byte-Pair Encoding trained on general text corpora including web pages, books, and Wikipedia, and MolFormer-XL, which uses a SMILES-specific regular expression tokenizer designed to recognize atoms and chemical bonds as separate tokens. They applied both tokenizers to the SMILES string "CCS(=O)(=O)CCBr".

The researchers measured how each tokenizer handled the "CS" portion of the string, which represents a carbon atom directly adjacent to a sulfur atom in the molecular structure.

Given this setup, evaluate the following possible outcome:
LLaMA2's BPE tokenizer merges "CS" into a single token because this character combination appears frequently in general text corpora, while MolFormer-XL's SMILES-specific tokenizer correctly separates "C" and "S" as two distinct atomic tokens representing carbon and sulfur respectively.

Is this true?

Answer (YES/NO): YES